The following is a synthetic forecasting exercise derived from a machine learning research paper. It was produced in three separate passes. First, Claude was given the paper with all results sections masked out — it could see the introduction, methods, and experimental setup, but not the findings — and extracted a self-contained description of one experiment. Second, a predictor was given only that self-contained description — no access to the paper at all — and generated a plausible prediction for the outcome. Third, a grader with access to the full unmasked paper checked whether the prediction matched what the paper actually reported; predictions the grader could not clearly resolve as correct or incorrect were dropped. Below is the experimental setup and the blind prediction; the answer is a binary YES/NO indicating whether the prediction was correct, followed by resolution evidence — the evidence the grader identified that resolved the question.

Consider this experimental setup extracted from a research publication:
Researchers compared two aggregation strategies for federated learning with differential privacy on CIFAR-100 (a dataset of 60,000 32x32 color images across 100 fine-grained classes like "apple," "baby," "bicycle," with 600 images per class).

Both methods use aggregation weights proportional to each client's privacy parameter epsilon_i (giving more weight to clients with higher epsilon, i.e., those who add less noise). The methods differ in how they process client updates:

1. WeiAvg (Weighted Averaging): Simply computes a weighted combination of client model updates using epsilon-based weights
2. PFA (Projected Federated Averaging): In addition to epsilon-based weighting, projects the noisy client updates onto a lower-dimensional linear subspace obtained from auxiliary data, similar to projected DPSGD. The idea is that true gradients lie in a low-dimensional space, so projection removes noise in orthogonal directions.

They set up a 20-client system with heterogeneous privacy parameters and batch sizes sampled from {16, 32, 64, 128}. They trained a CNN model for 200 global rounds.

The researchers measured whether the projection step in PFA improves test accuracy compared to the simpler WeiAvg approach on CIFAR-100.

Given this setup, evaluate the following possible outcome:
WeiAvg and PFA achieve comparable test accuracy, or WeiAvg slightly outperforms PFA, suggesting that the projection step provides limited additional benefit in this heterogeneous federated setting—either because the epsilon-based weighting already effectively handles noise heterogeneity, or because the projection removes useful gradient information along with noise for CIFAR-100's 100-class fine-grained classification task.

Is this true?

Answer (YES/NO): YES